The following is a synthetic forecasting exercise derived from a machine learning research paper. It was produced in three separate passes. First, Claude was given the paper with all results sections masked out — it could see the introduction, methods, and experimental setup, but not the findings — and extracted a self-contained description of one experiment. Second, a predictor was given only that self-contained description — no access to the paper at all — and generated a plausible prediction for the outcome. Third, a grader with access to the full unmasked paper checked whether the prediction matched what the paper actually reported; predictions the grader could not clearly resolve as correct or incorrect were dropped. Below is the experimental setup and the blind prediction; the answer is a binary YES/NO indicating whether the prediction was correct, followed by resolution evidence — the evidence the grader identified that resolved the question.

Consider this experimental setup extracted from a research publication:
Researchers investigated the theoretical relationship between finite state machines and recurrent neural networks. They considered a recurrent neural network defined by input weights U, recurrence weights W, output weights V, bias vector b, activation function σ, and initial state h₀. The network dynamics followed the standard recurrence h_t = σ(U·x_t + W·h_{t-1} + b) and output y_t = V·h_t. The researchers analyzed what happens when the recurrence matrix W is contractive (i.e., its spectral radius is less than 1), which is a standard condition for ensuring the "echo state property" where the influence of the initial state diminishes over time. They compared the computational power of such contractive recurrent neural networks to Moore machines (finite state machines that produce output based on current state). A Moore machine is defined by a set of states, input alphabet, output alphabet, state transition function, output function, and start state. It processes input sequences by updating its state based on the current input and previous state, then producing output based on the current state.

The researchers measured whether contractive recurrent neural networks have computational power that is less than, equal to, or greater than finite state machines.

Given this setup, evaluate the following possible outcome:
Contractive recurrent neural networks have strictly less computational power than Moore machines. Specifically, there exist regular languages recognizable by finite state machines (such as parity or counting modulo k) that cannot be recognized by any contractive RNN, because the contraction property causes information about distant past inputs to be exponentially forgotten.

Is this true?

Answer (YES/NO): YES